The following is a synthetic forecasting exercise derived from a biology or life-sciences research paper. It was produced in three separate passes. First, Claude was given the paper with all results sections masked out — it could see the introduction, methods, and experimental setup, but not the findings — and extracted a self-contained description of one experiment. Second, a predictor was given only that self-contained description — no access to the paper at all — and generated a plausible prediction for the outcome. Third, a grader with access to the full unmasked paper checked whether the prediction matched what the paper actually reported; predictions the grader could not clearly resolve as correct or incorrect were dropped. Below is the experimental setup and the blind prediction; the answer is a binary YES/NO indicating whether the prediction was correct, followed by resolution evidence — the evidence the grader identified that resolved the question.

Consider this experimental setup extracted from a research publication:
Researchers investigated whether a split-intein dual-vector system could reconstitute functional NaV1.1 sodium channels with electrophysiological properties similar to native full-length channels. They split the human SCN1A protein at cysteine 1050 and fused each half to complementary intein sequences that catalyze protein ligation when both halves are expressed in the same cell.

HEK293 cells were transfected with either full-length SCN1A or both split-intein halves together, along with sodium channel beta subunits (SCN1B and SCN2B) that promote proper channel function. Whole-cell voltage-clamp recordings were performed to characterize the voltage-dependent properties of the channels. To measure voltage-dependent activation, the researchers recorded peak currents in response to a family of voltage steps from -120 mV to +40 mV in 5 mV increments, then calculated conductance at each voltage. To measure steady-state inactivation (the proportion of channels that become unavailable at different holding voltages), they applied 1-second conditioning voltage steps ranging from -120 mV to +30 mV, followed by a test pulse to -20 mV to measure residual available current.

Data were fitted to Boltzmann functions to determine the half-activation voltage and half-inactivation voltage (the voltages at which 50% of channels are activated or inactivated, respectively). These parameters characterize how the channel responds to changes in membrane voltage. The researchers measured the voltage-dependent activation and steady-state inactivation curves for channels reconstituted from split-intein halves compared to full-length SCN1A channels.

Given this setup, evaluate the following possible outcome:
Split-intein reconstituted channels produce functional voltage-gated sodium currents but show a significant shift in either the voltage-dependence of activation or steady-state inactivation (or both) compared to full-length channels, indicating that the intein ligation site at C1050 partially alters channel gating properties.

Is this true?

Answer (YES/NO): YES